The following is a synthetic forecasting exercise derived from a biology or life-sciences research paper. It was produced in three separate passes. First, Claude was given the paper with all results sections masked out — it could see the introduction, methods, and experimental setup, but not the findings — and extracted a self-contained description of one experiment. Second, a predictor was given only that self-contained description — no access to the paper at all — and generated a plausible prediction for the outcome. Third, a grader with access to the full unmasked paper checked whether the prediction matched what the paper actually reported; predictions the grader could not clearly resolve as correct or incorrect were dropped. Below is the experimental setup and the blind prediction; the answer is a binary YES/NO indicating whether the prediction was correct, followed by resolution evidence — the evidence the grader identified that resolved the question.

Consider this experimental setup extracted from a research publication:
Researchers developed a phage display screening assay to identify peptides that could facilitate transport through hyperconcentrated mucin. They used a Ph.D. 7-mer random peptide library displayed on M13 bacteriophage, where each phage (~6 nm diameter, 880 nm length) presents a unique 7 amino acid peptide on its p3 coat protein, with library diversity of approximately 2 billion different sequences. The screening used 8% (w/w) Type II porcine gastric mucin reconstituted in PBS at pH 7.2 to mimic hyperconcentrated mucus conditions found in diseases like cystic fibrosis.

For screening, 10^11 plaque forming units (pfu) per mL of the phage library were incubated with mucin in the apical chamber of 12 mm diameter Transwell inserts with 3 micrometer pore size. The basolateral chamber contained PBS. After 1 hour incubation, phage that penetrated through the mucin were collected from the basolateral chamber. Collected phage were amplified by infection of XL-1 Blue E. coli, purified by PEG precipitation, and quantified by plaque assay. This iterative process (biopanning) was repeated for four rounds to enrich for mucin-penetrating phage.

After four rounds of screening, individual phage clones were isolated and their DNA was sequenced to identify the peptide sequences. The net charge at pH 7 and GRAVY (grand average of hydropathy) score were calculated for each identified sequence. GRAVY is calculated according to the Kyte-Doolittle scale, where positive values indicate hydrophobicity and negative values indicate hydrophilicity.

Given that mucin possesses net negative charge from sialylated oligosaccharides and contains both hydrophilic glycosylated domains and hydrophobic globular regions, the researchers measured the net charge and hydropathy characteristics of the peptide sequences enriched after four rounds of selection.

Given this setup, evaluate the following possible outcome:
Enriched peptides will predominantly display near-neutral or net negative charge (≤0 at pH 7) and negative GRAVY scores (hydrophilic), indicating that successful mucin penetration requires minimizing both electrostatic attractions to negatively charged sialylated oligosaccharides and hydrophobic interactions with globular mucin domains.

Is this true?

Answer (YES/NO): YES